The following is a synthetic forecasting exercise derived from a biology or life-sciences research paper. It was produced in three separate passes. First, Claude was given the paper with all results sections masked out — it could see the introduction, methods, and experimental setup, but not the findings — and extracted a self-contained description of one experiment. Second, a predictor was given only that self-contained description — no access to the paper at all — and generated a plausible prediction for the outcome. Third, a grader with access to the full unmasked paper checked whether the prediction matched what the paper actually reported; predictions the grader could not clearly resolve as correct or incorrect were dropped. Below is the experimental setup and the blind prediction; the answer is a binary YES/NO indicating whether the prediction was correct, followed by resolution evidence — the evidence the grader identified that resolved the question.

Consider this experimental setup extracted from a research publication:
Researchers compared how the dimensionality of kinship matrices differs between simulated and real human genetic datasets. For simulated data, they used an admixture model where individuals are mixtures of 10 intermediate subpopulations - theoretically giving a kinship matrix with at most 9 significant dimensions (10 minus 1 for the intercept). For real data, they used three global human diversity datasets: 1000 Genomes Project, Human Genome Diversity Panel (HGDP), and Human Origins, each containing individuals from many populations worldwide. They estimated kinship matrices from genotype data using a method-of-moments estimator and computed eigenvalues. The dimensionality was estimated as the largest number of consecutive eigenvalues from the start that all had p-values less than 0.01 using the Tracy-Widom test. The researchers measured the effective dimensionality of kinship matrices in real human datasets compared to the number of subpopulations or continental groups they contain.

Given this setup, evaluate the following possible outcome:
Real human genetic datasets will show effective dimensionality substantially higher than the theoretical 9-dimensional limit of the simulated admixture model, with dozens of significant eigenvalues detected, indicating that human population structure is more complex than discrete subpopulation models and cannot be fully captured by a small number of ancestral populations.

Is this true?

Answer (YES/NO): YES